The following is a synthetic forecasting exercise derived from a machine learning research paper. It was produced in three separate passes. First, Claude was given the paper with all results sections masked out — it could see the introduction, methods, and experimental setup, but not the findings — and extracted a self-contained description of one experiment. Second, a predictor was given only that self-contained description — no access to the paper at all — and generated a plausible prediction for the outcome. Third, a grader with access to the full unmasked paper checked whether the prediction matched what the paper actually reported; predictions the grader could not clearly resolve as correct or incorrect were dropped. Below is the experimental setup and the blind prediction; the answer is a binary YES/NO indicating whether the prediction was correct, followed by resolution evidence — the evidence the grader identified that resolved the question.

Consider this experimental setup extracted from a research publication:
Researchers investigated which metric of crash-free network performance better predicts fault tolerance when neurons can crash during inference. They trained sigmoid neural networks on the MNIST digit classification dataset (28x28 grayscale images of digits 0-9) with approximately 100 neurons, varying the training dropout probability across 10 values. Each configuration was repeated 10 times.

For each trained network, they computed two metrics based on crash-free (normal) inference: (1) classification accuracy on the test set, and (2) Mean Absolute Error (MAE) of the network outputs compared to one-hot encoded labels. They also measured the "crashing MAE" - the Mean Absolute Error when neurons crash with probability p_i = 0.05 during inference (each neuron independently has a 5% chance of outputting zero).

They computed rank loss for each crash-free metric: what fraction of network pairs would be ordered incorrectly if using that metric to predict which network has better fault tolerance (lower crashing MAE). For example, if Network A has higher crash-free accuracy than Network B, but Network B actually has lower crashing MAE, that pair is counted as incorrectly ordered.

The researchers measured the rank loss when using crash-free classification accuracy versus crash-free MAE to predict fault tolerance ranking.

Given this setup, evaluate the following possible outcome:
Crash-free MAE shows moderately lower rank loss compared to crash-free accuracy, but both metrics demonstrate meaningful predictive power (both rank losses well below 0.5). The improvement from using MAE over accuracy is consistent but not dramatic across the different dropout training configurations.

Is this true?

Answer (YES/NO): YES